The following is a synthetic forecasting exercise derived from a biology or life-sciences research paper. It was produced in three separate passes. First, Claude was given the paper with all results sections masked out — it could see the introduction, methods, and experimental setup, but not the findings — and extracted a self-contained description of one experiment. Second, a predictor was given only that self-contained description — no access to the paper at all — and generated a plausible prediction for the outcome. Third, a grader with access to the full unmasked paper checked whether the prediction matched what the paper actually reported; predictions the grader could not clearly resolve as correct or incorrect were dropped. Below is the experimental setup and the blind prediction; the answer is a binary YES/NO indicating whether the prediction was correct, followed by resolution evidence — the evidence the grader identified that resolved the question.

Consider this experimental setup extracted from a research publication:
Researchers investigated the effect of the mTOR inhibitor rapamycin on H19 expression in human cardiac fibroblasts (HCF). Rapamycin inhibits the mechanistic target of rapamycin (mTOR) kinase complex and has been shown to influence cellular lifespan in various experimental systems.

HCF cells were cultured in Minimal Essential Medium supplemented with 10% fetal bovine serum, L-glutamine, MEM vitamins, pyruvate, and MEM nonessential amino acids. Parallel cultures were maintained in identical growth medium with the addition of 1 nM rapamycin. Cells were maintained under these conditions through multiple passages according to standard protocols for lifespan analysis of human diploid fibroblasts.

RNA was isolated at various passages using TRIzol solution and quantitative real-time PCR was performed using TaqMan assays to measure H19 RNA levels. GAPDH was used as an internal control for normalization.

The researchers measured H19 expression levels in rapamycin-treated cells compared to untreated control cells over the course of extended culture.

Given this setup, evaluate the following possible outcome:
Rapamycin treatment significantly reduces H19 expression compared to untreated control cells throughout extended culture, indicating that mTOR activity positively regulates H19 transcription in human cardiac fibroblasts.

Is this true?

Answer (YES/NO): NO